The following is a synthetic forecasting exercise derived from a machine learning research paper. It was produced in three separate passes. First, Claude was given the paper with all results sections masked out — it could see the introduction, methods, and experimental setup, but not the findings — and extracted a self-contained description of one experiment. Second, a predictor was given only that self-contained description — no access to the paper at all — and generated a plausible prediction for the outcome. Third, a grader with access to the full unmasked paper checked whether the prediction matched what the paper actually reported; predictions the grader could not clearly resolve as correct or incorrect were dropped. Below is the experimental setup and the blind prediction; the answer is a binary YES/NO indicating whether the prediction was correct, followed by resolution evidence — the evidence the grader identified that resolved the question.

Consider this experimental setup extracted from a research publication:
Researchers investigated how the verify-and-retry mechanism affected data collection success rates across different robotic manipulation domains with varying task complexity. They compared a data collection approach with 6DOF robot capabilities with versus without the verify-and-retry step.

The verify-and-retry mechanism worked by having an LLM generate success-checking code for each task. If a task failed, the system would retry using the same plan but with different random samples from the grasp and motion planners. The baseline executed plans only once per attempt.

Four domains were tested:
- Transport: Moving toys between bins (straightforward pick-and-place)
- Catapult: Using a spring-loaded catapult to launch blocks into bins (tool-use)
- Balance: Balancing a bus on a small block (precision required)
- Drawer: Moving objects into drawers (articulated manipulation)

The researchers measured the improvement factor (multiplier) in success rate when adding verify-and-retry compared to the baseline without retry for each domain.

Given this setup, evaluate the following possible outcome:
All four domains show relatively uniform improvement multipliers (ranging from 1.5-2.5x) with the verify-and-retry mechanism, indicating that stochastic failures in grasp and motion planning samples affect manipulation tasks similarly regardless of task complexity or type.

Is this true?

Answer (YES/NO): NO